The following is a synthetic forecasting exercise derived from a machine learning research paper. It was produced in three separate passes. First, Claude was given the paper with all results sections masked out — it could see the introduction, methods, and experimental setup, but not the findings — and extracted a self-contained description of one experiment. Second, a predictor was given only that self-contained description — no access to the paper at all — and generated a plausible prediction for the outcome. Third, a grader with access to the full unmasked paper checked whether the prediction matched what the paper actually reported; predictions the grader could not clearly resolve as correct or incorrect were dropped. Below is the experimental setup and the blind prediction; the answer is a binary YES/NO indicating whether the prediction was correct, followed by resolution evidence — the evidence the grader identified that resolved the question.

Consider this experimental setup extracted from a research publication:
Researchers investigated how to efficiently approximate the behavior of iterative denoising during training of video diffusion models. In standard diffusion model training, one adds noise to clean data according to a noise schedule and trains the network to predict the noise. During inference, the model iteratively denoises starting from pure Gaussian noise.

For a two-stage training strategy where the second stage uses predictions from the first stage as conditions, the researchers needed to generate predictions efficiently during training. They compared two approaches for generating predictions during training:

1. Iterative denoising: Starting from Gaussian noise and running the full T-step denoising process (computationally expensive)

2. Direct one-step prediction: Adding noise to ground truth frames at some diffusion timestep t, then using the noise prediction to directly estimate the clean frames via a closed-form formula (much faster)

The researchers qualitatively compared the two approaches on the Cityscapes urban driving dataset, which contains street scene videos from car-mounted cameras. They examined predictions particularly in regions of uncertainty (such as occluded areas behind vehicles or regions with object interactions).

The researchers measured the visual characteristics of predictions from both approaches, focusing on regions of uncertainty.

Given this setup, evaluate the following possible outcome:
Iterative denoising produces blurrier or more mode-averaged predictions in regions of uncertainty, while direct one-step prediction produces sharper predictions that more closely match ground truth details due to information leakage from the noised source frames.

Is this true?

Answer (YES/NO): NO